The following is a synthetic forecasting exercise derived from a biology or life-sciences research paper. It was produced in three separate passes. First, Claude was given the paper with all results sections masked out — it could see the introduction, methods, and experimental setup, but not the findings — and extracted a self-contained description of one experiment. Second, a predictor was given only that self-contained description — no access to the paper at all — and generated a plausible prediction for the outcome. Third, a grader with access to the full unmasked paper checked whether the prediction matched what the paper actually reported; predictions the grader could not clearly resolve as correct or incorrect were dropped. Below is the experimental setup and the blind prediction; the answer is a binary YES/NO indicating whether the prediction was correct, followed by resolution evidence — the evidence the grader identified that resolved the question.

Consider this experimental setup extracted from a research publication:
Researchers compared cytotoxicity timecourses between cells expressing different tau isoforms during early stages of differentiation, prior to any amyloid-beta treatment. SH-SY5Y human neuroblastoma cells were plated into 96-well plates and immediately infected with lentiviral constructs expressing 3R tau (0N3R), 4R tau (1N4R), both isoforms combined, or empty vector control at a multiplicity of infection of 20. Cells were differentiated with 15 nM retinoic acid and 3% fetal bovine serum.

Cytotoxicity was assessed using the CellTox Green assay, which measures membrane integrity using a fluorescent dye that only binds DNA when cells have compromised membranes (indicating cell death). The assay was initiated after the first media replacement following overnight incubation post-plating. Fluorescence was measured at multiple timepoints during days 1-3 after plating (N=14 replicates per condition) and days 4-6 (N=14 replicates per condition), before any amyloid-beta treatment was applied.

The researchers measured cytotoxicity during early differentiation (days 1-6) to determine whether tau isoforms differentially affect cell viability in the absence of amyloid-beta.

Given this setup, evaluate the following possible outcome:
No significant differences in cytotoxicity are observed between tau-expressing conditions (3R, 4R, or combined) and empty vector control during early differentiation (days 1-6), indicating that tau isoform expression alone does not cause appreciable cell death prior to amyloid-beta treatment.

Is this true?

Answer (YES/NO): NO